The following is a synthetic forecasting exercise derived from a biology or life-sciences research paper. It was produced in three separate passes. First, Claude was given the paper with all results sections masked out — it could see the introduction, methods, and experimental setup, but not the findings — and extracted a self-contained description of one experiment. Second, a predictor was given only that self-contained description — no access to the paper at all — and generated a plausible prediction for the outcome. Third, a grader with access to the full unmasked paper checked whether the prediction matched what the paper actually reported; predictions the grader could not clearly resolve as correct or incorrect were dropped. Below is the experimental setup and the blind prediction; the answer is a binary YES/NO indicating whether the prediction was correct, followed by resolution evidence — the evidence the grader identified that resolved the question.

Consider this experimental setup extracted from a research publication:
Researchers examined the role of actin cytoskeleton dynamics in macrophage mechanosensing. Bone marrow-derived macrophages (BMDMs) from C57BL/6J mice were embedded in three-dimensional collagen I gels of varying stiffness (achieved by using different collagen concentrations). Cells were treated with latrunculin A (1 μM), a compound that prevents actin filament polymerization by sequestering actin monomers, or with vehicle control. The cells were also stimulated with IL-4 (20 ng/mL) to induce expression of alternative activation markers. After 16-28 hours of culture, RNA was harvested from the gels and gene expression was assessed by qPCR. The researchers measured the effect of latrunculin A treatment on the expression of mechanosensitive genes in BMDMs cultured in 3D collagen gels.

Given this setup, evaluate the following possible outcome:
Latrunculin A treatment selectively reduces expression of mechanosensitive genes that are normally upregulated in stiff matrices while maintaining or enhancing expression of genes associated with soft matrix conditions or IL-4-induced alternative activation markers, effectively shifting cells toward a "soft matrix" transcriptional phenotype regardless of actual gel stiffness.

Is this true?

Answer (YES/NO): NO